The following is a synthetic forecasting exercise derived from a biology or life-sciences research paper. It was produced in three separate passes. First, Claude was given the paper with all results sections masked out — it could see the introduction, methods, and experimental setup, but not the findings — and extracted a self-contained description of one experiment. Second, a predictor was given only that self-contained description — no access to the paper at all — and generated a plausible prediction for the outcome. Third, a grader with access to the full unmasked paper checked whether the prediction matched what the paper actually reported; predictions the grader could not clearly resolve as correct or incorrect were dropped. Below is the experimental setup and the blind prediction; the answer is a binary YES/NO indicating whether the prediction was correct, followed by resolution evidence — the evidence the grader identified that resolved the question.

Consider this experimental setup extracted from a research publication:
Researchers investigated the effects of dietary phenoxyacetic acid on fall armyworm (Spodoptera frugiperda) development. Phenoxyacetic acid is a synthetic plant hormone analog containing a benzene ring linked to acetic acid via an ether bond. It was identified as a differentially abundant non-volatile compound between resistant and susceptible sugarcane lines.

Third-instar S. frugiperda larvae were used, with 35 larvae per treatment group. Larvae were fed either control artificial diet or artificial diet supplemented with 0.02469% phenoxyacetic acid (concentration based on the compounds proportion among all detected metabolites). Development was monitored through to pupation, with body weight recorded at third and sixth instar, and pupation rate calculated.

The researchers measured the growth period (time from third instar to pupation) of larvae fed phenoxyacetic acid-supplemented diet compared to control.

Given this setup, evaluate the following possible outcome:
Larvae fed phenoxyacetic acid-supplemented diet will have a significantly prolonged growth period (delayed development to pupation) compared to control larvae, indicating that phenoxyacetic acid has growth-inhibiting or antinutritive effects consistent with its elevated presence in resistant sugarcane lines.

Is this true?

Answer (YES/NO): YES